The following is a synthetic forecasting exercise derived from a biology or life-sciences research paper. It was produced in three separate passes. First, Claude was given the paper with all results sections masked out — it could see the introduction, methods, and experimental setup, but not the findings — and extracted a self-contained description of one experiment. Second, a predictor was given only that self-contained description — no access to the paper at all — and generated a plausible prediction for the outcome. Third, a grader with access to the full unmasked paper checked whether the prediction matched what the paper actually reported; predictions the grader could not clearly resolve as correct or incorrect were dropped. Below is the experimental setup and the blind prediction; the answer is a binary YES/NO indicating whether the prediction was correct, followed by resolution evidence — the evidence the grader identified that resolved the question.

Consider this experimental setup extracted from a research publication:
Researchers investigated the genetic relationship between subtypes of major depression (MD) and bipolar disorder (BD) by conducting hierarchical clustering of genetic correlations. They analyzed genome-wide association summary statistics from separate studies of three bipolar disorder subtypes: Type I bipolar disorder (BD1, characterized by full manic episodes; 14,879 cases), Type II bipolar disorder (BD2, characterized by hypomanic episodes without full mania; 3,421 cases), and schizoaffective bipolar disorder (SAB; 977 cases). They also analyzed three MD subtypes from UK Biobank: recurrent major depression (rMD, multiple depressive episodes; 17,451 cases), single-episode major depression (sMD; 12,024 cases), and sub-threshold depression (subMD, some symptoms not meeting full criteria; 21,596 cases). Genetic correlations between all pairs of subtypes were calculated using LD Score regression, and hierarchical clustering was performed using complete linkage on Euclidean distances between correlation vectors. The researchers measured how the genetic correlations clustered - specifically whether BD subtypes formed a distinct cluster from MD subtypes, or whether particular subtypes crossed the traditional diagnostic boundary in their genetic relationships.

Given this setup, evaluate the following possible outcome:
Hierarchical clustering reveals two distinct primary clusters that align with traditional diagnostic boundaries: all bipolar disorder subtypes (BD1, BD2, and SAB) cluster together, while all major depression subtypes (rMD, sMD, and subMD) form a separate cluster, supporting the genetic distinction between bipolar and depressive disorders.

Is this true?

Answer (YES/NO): NO